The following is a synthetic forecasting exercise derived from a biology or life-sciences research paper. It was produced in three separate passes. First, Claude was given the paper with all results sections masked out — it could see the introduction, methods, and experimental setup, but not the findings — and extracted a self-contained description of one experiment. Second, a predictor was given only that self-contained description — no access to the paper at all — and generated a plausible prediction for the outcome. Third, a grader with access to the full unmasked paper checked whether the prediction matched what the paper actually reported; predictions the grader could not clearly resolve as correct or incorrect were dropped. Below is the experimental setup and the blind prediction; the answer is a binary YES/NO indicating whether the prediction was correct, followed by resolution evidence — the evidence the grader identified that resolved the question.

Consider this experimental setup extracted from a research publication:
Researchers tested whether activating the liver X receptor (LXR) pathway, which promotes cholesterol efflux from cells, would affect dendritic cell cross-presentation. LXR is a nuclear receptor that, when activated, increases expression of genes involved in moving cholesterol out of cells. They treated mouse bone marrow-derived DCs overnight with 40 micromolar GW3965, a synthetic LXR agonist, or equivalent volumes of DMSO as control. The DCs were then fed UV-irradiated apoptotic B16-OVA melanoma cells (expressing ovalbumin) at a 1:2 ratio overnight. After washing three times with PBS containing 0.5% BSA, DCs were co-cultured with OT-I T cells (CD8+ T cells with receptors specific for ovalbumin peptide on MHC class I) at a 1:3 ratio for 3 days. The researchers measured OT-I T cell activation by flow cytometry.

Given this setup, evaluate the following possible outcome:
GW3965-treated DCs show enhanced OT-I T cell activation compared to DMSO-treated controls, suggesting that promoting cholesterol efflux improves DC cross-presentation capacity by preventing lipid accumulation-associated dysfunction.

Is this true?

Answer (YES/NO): NO